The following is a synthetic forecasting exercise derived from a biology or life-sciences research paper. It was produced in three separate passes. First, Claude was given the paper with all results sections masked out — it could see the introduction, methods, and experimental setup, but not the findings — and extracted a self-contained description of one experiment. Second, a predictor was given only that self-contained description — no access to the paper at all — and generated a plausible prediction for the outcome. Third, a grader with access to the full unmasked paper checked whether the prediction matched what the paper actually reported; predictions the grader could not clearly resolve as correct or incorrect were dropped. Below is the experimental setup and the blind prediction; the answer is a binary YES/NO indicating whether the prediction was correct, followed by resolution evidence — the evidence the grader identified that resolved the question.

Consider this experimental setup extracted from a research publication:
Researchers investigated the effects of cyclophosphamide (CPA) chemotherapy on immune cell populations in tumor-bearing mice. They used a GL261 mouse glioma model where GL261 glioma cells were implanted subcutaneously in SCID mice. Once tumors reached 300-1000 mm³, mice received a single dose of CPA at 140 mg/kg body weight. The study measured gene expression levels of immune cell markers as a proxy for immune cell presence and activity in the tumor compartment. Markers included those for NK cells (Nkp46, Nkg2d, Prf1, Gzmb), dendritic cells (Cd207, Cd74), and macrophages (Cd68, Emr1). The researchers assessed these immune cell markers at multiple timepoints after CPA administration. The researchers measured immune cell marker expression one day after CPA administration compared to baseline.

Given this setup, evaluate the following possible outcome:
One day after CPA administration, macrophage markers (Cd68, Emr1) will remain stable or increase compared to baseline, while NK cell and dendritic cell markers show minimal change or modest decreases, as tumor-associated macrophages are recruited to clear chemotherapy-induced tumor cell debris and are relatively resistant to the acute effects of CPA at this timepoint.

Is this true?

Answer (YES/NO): NO